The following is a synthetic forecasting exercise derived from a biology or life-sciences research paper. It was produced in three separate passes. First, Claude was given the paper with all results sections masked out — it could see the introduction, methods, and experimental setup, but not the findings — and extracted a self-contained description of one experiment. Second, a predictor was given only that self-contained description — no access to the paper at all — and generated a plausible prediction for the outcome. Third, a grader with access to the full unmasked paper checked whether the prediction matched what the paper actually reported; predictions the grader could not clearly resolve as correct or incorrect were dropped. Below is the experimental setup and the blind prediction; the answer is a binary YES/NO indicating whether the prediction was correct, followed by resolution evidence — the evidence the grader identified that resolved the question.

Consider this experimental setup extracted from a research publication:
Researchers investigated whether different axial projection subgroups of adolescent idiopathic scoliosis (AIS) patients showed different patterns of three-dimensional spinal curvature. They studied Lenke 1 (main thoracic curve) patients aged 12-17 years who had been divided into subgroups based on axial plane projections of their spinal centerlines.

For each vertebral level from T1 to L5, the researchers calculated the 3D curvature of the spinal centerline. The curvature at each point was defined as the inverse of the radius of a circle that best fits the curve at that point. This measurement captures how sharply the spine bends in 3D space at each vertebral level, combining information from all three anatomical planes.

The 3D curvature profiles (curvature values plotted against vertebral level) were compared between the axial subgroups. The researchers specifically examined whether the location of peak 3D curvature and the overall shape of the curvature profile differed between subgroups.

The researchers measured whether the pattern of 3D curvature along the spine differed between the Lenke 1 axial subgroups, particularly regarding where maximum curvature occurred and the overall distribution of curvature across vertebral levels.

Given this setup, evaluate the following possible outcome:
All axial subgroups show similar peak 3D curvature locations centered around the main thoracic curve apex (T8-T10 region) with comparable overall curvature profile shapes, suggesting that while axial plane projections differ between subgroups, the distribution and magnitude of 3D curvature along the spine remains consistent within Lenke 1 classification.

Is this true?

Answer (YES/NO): NO